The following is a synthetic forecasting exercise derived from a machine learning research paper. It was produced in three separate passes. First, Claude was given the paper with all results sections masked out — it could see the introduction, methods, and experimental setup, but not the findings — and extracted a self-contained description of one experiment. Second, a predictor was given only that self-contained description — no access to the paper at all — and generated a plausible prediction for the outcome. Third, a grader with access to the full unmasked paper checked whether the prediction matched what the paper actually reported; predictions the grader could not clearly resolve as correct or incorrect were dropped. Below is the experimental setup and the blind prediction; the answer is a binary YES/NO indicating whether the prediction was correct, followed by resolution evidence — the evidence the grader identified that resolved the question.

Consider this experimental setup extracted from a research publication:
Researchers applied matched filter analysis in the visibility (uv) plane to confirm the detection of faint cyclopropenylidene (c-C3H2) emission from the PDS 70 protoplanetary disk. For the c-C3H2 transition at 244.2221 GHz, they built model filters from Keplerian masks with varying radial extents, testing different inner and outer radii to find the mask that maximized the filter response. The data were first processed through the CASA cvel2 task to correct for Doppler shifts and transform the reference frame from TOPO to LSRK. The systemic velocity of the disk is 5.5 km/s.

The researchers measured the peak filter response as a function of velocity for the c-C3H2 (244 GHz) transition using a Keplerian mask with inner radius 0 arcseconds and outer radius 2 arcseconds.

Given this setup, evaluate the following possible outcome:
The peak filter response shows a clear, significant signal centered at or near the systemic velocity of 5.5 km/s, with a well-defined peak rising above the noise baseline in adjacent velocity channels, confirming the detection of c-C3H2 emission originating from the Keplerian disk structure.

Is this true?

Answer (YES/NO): YES